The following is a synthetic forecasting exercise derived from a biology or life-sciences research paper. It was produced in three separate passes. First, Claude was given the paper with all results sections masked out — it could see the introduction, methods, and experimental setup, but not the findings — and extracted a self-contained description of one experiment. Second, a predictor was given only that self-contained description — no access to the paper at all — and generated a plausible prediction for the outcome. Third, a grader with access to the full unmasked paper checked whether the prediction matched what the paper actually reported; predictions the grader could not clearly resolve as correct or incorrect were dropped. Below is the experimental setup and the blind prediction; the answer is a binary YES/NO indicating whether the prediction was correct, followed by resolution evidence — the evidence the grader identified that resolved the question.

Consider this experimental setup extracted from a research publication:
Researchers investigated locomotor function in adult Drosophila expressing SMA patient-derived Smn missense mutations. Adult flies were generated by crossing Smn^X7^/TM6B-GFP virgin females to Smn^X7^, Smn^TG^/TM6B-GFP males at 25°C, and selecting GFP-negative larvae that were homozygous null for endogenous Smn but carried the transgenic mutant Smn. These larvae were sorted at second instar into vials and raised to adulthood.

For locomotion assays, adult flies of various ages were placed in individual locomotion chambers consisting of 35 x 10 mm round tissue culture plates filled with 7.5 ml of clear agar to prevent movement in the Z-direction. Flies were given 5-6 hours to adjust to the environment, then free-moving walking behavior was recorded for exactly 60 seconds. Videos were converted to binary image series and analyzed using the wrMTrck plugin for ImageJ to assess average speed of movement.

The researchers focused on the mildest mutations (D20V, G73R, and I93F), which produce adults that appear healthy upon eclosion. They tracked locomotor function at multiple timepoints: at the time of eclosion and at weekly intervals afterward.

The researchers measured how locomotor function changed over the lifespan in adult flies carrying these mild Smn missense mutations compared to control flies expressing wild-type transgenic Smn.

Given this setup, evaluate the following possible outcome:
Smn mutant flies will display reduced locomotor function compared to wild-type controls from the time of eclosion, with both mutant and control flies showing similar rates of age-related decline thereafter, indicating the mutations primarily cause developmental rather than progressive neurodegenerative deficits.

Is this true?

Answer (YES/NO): NO